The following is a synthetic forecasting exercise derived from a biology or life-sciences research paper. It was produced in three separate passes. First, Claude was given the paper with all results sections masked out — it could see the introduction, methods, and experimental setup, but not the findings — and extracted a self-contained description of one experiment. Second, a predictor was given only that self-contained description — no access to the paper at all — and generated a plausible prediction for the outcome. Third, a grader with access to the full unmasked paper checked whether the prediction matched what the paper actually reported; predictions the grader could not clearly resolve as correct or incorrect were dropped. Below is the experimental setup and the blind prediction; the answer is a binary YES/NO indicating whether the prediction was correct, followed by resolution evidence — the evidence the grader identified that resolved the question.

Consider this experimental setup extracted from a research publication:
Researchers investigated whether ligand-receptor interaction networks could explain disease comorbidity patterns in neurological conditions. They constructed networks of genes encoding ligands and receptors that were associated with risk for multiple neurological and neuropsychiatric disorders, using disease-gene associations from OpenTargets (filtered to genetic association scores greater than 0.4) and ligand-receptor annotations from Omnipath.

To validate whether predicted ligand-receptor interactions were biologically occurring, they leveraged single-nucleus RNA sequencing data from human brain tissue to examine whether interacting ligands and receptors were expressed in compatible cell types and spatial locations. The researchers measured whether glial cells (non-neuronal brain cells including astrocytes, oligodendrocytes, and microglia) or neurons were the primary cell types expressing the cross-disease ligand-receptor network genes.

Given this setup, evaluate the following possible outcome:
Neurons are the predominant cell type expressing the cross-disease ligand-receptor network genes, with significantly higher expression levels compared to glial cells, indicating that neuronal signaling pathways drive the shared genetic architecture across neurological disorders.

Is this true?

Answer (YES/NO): NO